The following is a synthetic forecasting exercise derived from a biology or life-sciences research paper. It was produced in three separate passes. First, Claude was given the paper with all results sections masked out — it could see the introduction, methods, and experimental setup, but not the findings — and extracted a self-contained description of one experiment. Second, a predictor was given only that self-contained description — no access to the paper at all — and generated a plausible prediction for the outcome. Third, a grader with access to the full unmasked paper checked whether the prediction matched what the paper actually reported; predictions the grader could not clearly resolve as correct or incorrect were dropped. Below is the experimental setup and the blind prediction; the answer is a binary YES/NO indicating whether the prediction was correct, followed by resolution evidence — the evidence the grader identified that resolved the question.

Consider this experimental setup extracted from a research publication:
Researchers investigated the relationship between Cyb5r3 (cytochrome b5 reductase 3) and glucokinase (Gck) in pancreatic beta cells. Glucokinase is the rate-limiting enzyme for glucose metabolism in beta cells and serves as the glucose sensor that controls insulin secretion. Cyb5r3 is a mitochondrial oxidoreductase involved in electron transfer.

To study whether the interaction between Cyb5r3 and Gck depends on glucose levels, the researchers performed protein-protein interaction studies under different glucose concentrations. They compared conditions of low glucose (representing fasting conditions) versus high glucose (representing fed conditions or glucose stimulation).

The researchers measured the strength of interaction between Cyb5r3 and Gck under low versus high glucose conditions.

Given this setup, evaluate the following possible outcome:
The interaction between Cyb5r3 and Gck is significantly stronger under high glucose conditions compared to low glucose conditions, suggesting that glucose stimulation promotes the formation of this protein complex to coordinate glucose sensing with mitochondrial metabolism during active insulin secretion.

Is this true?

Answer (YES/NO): NO